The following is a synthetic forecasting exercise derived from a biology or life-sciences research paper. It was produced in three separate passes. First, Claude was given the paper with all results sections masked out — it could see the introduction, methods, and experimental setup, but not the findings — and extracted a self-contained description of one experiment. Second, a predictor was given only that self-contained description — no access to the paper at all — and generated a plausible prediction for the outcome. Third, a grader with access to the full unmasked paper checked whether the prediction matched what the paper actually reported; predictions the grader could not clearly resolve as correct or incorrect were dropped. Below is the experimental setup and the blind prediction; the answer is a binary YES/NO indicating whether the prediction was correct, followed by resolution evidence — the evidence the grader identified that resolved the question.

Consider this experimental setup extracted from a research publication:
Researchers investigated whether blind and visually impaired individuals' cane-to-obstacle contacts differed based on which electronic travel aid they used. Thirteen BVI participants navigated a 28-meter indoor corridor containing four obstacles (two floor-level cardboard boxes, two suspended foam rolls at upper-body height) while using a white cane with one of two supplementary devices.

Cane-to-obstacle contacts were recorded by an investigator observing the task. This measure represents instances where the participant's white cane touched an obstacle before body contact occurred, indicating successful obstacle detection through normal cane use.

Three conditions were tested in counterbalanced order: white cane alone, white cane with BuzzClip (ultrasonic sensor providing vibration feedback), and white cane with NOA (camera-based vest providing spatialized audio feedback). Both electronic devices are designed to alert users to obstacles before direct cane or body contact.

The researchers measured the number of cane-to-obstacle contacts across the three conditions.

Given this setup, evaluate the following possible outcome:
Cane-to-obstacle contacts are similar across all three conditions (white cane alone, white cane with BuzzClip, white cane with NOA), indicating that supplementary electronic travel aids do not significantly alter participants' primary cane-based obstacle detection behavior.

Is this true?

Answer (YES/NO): NO